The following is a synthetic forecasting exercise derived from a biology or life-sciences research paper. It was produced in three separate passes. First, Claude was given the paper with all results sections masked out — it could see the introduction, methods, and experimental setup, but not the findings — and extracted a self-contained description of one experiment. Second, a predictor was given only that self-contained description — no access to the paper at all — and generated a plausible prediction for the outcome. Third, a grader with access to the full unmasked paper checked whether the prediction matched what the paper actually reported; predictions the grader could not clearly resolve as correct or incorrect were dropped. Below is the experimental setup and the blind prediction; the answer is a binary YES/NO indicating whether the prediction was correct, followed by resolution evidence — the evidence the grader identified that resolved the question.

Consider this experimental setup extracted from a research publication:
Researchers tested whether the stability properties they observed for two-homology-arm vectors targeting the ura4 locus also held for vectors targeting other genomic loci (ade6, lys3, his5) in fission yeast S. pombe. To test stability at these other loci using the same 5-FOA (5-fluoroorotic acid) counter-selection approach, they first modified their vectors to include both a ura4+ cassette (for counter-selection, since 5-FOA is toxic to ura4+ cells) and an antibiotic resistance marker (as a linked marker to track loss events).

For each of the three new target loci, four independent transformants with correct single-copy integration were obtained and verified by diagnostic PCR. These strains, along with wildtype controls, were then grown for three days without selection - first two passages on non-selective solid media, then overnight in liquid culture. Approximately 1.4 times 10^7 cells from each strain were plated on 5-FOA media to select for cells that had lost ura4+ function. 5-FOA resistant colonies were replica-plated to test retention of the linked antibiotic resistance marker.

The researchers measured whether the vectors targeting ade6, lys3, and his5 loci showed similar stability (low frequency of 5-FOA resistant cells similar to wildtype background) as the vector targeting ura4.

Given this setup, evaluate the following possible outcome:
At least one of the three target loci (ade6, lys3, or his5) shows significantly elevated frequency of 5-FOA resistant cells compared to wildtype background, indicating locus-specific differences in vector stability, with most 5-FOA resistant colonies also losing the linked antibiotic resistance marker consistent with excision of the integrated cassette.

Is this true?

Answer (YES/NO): NO